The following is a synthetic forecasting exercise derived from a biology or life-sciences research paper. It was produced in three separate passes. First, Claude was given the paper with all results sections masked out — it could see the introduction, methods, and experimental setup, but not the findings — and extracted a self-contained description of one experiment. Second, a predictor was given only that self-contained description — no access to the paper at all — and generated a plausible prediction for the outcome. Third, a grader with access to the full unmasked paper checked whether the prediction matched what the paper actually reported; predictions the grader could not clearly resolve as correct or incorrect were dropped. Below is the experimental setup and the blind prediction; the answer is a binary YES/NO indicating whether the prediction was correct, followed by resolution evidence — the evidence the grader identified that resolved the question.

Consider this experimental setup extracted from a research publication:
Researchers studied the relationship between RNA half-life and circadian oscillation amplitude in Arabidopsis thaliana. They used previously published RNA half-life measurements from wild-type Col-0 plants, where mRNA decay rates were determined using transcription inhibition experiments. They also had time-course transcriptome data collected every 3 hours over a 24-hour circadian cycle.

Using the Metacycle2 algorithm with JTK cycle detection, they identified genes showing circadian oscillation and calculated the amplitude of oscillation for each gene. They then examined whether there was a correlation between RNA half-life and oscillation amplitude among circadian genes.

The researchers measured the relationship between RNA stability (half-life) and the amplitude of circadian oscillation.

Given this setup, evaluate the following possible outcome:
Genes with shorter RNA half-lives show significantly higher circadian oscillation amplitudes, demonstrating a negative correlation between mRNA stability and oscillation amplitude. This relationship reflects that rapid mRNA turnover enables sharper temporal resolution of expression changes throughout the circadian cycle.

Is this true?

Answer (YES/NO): NO